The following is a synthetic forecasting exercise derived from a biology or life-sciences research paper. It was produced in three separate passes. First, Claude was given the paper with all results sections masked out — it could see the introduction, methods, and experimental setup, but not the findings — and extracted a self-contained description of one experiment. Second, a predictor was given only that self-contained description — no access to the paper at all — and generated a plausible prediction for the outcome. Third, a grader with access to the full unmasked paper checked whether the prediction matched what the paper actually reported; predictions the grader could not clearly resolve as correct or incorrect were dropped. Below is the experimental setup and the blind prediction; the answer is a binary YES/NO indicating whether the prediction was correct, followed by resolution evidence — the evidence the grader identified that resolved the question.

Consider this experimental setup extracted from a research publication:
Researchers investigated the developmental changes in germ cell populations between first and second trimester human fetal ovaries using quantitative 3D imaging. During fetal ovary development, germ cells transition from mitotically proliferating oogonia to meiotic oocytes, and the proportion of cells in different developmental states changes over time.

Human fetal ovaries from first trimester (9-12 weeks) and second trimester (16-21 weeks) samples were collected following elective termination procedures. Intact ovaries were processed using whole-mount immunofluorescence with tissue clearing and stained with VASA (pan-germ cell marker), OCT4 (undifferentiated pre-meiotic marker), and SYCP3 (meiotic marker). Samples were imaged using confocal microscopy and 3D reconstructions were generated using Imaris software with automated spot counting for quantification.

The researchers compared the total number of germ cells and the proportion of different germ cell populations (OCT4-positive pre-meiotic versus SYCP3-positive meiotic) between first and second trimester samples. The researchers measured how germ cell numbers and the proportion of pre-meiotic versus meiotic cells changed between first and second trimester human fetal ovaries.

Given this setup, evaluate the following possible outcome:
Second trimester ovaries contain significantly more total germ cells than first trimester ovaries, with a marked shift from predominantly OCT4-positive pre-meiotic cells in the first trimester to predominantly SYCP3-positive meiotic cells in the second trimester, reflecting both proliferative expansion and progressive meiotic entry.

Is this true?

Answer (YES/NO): NO